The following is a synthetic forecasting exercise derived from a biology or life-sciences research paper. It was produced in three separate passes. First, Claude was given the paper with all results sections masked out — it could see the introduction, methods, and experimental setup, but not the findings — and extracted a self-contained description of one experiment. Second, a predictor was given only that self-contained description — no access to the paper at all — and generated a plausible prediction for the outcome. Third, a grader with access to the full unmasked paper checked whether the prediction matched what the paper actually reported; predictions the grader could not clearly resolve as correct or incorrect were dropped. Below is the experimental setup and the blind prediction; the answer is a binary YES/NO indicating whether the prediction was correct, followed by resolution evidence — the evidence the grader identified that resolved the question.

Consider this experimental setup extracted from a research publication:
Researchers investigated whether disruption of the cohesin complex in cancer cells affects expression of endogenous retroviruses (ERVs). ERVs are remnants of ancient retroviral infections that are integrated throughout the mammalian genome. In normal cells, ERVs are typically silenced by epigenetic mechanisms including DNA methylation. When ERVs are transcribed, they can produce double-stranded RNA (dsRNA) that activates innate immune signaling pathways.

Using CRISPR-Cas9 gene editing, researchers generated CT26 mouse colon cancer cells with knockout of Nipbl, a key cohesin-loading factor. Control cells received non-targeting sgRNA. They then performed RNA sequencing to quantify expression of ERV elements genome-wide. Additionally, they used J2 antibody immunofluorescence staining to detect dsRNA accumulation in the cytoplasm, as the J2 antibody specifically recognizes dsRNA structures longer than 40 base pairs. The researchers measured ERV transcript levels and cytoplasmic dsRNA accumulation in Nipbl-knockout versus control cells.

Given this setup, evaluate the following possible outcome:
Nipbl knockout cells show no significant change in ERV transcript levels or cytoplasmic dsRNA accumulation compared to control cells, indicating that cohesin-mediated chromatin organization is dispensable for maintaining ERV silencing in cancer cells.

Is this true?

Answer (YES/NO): NO